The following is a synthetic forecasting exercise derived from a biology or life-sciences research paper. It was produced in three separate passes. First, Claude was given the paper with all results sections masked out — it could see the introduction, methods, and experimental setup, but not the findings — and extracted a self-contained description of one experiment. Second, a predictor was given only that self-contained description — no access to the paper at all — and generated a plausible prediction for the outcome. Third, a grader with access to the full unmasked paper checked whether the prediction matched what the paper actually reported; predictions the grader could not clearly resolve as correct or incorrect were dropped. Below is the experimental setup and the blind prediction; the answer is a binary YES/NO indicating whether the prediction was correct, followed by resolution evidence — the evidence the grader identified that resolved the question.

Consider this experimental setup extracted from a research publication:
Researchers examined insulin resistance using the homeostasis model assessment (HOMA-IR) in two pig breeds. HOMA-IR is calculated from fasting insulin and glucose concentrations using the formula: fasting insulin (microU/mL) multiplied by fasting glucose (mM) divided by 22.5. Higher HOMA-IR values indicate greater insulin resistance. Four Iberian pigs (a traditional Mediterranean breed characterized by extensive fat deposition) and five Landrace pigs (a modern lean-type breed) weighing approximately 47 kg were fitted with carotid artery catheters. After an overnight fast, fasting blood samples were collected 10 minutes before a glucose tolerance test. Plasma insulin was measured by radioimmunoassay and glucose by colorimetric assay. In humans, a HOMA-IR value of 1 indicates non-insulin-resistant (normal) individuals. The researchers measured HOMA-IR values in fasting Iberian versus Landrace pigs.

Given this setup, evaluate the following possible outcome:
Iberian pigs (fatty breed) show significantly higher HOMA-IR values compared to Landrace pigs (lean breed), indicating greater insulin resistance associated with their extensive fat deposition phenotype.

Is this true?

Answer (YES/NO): NO